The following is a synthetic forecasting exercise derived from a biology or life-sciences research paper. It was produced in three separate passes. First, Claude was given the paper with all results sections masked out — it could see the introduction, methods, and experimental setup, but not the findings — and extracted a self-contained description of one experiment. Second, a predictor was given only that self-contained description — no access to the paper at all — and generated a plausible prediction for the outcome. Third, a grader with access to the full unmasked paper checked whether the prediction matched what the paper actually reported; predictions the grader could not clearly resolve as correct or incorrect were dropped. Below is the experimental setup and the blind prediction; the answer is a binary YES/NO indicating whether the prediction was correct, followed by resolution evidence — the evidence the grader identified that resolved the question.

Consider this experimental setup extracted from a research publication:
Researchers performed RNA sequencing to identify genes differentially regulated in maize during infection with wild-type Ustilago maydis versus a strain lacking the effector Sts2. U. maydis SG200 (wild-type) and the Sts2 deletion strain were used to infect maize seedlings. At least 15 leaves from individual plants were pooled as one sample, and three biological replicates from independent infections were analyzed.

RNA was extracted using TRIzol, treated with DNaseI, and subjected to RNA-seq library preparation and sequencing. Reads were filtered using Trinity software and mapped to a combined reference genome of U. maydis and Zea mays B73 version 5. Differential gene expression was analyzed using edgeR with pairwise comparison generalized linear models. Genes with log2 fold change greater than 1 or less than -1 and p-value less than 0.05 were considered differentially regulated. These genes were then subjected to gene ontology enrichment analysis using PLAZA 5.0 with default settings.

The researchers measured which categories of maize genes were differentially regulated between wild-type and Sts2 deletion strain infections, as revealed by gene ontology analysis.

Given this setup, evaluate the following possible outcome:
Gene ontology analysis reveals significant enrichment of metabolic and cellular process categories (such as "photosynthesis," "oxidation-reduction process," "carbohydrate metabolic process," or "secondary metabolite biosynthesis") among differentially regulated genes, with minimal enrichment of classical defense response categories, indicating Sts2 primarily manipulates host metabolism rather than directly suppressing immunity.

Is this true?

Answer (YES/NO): NO